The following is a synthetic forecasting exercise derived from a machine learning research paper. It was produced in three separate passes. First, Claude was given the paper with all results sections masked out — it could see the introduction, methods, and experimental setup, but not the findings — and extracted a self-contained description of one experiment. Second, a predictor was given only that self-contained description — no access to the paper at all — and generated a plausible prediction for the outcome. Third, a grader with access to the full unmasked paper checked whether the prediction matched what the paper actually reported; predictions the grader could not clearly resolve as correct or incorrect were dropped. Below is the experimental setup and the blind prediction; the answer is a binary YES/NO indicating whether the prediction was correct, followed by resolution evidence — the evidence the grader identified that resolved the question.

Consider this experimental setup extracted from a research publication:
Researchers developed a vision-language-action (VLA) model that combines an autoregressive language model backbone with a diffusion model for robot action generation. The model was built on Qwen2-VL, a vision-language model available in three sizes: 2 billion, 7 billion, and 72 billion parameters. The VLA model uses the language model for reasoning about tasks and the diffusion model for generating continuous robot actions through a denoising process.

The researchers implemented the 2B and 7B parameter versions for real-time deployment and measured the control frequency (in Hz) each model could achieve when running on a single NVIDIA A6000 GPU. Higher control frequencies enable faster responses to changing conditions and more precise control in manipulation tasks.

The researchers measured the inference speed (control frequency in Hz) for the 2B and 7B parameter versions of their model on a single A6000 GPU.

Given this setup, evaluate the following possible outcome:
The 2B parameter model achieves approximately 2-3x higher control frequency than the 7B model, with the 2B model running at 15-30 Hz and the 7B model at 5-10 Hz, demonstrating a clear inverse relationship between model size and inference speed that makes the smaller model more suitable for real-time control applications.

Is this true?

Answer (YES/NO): NO